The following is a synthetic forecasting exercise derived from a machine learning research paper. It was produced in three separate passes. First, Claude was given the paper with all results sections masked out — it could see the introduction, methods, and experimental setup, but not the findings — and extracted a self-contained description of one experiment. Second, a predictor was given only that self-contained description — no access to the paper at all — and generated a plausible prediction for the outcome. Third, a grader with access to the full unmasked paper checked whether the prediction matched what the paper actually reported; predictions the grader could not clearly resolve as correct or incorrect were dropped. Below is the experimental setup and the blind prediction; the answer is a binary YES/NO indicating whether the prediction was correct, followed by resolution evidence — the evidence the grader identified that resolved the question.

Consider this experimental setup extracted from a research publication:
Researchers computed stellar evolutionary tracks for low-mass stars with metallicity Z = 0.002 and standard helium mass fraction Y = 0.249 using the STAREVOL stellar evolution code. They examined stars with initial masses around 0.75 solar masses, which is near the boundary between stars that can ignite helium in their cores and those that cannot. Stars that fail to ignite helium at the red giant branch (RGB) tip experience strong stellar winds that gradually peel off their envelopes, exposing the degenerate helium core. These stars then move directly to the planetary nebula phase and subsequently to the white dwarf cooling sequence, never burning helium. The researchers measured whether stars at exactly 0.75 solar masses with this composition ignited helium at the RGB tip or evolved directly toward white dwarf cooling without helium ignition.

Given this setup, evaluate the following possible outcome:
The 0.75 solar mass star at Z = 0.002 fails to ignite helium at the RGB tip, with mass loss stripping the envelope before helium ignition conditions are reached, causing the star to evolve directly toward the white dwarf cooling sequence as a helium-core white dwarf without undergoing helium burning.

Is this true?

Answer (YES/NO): YES